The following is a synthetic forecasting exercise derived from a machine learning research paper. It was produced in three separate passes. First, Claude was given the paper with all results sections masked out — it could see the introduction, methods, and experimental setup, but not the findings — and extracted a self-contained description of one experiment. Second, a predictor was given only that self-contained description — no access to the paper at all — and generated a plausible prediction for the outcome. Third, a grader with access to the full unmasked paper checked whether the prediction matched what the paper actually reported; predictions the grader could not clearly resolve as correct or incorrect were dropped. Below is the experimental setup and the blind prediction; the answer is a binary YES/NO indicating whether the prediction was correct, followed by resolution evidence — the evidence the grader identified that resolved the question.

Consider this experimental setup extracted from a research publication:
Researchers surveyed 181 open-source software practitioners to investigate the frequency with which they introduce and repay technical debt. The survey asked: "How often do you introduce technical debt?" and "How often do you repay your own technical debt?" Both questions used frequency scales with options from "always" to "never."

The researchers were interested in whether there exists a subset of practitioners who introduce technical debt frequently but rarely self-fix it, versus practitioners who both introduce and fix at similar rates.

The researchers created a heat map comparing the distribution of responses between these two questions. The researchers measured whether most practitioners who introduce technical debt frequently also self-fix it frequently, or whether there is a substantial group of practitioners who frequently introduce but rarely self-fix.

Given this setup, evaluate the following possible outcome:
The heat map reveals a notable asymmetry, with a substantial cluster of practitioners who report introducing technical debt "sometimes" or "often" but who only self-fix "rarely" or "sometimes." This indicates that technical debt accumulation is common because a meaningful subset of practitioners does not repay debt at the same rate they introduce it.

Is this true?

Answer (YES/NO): NO